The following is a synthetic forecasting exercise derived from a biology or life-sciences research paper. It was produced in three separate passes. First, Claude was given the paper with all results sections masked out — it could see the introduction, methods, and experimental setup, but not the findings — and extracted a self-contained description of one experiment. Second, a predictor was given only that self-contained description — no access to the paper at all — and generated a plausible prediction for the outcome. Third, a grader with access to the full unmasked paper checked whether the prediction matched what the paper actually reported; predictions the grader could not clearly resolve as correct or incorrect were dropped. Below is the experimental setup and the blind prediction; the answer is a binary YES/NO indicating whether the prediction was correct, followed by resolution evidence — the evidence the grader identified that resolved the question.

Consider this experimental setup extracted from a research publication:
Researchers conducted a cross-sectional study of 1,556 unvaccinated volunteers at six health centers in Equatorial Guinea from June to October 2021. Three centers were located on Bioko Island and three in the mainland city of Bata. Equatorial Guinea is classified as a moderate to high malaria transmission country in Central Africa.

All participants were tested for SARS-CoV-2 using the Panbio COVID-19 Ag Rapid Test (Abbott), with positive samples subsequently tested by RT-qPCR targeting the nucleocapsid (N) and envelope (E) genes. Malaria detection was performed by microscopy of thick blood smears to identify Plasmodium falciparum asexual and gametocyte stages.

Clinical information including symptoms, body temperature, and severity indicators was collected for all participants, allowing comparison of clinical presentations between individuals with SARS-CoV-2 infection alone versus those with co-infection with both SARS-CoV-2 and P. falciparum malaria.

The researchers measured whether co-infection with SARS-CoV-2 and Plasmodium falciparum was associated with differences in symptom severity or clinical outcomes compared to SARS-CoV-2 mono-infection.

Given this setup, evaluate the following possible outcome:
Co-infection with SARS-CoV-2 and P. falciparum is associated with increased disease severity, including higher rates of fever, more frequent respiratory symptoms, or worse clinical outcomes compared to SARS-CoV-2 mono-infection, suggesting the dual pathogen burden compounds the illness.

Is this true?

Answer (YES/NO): NO